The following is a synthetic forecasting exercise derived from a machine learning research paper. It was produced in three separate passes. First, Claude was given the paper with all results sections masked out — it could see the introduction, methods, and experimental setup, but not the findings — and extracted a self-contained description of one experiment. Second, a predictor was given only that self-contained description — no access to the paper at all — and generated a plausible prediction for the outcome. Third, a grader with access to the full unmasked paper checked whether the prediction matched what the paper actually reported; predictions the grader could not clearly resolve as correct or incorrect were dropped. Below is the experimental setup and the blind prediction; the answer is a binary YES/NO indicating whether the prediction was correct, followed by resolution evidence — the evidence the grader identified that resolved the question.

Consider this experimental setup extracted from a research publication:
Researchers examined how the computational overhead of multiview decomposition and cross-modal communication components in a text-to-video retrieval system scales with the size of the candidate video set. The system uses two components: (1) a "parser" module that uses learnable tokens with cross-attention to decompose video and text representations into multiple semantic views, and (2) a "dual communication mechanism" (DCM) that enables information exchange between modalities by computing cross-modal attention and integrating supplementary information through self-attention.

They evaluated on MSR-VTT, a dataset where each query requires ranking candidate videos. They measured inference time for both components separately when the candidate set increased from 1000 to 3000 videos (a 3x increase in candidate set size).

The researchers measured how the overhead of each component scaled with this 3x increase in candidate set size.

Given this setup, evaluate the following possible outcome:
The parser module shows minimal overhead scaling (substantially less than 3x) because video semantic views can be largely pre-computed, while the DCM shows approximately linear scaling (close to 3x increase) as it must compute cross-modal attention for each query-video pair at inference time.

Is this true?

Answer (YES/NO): NO